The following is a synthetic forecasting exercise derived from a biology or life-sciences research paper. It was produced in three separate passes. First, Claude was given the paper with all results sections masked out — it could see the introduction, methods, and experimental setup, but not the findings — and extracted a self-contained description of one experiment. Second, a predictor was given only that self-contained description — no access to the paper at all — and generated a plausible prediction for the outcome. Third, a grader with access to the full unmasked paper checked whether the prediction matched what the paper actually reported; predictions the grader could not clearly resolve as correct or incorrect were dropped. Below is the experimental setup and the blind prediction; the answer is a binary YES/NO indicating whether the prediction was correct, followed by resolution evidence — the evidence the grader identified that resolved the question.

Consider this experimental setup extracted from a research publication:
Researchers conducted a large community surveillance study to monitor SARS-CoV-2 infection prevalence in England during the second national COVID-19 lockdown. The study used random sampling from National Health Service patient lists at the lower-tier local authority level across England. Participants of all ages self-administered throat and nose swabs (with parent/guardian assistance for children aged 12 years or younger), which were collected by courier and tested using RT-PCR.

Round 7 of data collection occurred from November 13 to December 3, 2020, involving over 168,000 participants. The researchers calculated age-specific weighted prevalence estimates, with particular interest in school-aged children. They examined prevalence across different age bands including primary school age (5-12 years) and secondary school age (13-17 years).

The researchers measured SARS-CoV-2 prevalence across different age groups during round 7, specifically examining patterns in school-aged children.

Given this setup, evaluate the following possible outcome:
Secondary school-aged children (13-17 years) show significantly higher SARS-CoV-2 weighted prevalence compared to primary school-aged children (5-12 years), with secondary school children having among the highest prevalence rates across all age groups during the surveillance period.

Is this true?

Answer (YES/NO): NO